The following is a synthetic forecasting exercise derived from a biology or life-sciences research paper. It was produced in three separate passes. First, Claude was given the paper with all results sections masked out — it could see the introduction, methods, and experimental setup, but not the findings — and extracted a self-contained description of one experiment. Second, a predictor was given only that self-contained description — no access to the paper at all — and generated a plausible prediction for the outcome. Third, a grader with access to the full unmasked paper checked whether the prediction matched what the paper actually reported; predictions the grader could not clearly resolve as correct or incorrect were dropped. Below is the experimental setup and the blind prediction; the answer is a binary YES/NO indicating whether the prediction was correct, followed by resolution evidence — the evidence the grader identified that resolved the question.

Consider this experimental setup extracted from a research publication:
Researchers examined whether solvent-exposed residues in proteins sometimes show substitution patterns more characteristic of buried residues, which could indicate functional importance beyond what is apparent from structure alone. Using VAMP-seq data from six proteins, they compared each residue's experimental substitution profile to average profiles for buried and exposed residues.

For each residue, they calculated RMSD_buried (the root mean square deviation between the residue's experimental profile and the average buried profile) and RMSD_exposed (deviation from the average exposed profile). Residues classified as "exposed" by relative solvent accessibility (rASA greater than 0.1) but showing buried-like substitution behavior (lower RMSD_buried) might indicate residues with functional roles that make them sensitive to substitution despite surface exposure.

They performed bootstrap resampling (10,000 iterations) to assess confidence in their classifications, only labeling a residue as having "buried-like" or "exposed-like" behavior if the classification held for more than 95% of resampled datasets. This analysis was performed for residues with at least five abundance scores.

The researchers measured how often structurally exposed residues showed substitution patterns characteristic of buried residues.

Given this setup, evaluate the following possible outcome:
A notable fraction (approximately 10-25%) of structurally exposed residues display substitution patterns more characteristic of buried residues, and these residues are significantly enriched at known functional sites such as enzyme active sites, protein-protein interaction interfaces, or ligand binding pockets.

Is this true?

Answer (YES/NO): NO